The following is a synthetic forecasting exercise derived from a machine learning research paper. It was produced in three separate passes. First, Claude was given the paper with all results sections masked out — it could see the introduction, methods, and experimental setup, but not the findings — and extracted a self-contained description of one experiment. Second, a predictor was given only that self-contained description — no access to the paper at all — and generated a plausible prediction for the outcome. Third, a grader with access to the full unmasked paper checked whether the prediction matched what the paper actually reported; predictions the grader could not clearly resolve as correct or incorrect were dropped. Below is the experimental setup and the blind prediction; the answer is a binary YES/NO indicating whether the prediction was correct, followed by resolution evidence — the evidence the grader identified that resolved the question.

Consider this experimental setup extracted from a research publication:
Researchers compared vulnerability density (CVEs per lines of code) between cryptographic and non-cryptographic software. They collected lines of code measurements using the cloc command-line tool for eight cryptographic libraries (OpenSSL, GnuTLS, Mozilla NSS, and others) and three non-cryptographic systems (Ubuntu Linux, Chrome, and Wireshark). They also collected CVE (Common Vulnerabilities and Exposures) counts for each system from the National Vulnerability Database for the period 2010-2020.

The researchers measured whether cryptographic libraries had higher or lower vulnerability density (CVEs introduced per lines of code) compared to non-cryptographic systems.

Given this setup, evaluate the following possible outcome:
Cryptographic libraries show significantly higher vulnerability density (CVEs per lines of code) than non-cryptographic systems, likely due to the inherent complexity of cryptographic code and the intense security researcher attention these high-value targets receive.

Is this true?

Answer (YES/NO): YES